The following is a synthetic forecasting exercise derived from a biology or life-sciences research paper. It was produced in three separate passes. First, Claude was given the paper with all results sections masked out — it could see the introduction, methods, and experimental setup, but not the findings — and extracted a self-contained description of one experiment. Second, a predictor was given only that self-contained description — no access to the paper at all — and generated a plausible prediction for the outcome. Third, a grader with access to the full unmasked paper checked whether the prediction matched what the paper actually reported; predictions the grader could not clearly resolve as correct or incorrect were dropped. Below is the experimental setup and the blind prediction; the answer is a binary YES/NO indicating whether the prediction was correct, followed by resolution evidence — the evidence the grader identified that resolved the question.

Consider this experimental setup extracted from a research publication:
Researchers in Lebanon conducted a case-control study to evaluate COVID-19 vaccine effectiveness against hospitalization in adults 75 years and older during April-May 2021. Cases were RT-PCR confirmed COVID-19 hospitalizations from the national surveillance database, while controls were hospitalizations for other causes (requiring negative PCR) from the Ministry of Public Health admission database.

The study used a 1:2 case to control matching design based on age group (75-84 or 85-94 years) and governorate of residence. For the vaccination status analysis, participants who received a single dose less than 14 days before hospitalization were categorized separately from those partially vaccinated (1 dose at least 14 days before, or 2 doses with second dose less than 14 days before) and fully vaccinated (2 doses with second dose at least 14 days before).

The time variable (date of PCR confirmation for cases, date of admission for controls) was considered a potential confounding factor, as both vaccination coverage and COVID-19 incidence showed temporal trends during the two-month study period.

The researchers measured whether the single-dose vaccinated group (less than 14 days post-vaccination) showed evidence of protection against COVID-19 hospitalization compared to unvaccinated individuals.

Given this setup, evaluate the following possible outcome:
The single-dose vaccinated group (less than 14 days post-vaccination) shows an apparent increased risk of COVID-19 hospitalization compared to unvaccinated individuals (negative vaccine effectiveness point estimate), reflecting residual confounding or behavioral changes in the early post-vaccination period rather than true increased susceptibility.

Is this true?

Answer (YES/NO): YES